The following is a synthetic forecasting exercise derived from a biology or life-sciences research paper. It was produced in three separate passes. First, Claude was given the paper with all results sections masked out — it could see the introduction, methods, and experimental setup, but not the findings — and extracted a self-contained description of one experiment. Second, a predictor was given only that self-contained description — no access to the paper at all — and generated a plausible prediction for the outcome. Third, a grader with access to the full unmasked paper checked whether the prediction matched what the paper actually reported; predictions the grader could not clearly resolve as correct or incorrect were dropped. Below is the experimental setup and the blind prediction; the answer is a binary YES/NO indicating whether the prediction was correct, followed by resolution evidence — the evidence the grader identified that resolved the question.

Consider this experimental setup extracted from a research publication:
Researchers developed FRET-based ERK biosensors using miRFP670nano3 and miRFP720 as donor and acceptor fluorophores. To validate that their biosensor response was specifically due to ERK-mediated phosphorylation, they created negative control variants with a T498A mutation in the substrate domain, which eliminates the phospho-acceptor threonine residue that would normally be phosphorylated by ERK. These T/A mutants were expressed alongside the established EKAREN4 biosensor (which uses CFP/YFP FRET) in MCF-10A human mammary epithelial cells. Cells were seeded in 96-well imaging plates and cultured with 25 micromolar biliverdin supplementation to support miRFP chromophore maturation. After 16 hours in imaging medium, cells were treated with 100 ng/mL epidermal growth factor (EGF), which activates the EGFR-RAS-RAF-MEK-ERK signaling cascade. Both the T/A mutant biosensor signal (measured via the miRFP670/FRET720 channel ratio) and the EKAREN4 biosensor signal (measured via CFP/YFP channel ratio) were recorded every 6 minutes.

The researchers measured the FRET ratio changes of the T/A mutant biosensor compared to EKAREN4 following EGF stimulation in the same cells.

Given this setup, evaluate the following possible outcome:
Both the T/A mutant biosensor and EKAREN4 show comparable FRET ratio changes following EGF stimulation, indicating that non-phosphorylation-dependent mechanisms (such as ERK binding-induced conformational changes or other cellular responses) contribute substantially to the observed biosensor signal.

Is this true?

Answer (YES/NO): NO